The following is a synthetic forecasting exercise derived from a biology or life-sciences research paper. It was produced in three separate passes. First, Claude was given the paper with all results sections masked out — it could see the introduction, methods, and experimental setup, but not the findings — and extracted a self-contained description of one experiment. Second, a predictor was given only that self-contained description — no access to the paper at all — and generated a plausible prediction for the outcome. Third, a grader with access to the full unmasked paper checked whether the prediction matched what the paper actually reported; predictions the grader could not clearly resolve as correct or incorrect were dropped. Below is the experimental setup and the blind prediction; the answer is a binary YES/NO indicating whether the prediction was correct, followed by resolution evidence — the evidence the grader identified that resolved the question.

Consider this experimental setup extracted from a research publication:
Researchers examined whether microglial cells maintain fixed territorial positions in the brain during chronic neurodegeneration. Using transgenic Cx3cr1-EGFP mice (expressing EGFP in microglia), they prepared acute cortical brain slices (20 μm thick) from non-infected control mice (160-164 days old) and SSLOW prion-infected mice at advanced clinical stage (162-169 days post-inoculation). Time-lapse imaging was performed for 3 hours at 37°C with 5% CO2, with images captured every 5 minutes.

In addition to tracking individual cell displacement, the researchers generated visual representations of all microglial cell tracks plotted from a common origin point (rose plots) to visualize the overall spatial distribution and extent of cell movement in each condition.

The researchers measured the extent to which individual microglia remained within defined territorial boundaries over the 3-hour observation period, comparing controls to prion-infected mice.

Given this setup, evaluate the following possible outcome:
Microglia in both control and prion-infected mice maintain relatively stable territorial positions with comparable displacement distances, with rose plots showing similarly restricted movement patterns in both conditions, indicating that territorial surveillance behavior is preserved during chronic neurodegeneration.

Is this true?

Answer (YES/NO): NO